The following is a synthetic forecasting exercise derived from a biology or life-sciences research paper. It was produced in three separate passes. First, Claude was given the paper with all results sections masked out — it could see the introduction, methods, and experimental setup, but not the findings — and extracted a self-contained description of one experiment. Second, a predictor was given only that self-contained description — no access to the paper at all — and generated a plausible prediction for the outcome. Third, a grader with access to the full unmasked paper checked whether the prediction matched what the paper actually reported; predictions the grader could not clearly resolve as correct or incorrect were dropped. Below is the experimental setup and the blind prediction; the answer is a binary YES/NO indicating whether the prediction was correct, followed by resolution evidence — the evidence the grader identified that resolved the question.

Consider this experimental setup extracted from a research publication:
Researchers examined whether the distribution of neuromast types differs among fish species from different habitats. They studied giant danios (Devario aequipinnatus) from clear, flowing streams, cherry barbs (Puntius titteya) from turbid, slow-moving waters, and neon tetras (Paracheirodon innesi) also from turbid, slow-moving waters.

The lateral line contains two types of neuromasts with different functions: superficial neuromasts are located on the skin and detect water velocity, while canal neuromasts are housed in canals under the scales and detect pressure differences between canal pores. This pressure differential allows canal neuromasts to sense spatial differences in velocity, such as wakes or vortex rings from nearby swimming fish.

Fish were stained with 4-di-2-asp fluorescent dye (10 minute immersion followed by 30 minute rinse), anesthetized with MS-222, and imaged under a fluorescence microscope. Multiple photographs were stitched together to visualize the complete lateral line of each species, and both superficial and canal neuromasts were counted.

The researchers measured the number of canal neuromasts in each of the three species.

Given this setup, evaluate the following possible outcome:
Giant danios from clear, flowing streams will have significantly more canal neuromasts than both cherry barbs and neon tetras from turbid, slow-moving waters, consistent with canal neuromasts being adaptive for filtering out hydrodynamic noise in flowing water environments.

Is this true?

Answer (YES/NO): NO